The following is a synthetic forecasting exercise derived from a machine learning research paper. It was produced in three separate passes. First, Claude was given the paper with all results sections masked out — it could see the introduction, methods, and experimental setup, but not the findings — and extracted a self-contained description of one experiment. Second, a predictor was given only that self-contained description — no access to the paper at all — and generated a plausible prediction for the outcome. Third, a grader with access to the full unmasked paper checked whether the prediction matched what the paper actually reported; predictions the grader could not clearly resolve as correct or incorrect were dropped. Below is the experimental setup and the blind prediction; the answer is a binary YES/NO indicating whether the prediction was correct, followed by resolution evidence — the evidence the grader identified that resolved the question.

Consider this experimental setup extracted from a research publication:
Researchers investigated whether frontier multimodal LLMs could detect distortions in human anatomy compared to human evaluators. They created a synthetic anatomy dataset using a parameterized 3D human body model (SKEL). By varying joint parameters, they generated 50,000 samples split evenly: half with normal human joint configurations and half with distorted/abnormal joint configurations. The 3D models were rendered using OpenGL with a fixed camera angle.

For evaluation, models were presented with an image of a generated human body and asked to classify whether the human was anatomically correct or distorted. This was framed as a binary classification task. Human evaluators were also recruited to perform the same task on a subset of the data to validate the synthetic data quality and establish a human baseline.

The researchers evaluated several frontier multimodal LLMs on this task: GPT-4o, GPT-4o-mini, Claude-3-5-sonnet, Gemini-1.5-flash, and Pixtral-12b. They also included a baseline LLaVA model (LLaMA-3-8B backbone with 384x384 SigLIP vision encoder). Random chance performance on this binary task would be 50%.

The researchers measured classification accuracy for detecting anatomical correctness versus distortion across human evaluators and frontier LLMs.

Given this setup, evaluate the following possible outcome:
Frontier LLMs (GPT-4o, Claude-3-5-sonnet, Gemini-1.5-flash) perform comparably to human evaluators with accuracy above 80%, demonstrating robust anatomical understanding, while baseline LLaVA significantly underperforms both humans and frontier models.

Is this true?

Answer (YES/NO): NO